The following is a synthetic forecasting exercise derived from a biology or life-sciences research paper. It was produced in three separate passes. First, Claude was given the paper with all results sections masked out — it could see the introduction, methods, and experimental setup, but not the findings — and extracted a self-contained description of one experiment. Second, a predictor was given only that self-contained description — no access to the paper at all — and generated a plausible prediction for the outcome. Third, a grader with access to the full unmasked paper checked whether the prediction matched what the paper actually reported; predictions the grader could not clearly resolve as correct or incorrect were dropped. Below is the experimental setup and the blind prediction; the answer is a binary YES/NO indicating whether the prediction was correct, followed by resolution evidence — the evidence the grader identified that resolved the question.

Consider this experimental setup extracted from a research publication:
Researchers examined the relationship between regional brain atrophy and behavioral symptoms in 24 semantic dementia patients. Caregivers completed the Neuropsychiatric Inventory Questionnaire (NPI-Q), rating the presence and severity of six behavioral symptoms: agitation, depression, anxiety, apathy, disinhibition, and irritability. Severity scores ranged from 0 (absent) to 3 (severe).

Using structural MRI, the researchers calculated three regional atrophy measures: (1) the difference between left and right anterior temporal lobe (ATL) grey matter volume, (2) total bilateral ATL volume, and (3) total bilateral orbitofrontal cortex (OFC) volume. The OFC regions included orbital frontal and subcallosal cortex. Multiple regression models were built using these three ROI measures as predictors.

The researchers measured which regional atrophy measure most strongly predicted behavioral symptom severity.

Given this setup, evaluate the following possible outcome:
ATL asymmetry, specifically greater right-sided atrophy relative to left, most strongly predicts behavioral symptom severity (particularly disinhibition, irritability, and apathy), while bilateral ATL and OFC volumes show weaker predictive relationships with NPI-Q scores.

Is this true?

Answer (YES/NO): NO